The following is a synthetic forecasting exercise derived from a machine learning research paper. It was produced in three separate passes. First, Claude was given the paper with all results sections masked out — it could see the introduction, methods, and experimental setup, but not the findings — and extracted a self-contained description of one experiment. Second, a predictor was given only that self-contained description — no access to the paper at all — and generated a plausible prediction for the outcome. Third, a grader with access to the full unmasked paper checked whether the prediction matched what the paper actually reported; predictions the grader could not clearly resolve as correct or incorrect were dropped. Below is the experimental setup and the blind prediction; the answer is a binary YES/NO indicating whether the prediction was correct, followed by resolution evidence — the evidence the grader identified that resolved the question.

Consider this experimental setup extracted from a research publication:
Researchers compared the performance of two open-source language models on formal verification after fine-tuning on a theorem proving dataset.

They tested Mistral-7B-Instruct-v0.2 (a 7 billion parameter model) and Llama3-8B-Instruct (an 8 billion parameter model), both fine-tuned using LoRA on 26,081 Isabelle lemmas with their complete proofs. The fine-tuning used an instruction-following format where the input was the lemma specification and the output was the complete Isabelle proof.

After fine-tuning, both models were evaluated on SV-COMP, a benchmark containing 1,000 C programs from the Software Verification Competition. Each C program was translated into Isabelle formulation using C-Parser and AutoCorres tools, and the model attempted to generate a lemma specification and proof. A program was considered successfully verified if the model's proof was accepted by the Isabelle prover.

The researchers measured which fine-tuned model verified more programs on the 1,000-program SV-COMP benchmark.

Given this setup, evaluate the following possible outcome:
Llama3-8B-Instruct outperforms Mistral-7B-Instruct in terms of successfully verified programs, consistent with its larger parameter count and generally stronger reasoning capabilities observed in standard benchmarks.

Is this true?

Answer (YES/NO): NO